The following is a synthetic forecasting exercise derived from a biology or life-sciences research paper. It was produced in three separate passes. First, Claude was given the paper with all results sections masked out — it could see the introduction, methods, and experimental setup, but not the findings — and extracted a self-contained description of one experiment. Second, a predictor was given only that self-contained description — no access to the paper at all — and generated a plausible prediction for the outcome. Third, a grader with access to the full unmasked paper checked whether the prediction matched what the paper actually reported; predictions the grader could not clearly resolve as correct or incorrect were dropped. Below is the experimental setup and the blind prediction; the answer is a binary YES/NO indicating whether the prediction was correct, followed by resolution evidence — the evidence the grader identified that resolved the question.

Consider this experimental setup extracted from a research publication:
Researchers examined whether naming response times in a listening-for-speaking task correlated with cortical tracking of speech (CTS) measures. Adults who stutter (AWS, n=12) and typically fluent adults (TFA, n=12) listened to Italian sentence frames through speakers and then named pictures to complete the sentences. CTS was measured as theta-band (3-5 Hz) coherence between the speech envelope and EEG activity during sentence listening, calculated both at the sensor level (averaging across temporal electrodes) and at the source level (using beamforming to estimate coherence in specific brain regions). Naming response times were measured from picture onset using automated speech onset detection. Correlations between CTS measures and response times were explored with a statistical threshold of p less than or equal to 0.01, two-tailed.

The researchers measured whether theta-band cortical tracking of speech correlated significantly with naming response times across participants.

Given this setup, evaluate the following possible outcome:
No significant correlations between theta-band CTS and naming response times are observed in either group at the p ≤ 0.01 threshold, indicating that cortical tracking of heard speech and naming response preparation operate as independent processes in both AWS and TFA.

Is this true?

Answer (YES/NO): YES